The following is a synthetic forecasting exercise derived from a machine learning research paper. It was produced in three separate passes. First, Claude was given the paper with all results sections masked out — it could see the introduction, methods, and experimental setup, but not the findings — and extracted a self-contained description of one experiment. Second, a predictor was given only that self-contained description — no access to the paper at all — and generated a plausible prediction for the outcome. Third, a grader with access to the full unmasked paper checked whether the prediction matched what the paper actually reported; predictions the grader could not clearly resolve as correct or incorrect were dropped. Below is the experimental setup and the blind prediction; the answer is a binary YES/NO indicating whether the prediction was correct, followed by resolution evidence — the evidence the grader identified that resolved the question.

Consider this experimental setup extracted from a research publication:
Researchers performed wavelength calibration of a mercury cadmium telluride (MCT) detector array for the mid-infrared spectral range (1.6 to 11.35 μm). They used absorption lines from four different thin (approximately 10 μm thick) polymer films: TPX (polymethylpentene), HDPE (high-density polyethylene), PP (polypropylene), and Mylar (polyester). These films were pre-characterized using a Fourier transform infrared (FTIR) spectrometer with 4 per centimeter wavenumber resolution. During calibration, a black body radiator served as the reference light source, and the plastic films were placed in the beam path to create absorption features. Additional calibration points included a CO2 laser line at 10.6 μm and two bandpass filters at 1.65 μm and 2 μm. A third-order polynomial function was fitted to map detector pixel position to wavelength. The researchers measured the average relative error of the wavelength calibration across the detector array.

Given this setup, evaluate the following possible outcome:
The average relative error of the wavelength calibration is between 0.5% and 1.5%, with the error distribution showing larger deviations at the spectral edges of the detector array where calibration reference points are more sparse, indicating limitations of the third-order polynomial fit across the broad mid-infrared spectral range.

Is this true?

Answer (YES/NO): NO